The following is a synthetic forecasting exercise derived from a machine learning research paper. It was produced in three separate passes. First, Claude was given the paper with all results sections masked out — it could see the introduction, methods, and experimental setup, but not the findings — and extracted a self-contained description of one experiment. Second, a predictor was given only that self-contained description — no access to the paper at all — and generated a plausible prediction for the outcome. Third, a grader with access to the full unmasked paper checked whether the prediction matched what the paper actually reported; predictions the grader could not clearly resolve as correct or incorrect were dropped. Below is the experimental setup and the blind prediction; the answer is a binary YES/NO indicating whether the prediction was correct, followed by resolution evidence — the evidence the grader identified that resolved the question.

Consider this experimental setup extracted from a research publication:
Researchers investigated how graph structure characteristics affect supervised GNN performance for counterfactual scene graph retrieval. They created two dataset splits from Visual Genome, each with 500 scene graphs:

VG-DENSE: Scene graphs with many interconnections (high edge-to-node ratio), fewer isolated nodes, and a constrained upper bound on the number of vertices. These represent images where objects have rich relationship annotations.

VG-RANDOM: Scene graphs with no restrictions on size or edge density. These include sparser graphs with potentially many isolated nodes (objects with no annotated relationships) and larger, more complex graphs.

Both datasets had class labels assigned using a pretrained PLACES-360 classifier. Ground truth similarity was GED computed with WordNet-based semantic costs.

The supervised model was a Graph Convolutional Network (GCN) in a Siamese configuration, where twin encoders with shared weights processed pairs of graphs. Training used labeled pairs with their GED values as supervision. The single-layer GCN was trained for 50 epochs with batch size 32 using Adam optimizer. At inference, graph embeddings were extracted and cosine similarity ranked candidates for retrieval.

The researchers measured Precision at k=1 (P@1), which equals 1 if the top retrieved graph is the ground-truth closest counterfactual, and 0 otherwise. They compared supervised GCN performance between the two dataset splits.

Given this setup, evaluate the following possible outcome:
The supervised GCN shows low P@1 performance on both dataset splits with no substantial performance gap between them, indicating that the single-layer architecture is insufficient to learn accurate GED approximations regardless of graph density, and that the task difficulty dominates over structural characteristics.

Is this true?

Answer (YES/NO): NO